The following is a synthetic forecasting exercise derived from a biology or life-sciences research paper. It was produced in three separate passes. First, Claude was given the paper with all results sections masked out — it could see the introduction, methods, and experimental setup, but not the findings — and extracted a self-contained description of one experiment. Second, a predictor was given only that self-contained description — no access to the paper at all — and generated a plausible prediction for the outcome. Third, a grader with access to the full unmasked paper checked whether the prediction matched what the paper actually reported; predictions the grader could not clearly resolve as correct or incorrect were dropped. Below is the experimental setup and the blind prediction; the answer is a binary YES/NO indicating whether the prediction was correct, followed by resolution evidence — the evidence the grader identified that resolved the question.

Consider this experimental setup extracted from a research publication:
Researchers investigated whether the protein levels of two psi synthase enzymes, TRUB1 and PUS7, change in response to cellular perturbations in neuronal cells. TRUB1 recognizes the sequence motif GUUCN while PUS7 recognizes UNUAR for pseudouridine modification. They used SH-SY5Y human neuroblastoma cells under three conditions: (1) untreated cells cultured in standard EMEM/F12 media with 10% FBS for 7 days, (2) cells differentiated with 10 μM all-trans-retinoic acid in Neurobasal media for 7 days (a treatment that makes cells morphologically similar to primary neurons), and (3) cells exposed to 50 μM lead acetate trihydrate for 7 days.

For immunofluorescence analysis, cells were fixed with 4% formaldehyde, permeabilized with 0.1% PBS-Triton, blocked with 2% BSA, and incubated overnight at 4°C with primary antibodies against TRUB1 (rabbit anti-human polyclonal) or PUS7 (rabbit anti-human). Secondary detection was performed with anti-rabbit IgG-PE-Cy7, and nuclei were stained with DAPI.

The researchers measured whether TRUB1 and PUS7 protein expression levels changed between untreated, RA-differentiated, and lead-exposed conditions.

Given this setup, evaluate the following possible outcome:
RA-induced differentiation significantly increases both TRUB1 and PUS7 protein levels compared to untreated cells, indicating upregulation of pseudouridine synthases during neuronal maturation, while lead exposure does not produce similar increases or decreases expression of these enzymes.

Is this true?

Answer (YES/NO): NO